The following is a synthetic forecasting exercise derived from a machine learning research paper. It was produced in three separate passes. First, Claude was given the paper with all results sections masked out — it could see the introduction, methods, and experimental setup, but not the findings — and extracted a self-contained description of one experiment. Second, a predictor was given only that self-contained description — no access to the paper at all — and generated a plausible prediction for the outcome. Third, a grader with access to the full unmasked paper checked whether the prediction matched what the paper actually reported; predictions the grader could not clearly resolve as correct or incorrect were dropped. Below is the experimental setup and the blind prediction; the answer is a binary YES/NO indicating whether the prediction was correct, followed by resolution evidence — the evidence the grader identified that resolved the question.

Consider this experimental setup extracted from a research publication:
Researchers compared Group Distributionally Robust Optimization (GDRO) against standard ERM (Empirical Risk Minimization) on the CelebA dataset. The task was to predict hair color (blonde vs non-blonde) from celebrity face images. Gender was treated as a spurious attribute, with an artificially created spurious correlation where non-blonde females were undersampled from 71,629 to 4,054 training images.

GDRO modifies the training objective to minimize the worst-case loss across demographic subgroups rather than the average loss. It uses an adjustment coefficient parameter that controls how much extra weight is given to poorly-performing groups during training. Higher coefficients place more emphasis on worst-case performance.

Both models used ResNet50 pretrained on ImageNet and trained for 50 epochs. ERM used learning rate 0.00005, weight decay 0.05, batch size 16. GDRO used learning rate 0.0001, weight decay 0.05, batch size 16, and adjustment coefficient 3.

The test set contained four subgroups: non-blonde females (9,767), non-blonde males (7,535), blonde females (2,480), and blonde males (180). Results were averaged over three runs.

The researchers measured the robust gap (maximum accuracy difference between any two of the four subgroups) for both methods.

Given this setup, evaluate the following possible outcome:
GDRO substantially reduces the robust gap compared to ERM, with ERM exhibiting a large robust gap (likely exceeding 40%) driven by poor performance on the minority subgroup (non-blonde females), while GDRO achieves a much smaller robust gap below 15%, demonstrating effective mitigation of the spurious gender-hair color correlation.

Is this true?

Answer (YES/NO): NO